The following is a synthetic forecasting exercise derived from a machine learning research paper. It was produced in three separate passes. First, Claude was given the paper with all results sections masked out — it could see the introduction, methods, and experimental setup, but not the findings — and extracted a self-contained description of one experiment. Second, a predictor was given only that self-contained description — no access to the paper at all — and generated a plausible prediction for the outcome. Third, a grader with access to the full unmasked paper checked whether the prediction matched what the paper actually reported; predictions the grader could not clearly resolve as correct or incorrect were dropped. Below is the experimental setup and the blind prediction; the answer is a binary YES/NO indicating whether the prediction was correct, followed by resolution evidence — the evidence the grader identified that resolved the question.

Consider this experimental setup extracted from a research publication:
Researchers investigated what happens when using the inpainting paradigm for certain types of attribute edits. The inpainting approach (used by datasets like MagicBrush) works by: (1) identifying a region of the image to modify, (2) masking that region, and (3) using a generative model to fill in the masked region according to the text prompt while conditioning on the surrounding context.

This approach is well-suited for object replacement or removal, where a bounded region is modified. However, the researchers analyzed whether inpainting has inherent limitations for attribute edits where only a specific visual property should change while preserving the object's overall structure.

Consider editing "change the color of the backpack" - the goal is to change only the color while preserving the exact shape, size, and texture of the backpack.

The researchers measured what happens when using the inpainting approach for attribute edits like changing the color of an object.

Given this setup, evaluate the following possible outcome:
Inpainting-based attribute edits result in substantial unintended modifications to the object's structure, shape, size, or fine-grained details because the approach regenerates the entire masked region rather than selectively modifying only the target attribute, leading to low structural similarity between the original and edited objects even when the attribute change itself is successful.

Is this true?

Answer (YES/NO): YES